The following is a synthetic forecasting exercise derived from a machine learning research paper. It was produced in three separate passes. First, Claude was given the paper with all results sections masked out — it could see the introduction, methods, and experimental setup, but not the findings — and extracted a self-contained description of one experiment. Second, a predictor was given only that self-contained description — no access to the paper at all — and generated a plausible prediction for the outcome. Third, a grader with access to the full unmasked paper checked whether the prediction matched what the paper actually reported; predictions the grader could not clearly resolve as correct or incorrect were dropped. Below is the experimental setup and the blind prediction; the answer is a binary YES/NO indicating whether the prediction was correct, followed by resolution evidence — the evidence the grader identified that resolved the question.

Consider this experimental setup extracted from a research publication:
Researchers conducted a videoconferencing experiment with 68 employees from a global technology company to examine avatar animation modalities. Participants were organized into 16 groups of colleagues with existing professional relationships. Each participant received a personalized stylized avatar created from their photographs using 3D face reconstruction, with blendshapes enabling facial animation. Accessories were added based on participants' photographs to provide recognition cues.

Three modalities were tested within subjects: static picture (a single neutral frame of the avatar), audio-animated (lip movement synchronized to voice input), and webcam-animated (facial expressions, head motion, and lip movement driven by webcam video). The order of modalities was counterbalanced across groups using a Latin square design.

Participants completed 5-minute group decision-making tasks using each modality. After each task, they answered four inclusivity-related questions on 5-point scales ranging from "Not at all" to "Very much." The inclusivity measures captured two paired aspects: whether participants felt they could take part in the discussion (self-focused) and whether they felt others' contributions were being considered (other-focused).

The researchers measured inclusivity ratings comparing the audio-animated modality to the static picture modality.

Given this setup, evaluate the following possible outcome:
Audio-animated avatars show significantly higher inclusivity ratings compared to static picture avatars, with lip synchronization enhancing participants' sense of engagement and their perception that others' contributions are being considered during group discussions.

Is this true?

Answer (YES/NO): NO